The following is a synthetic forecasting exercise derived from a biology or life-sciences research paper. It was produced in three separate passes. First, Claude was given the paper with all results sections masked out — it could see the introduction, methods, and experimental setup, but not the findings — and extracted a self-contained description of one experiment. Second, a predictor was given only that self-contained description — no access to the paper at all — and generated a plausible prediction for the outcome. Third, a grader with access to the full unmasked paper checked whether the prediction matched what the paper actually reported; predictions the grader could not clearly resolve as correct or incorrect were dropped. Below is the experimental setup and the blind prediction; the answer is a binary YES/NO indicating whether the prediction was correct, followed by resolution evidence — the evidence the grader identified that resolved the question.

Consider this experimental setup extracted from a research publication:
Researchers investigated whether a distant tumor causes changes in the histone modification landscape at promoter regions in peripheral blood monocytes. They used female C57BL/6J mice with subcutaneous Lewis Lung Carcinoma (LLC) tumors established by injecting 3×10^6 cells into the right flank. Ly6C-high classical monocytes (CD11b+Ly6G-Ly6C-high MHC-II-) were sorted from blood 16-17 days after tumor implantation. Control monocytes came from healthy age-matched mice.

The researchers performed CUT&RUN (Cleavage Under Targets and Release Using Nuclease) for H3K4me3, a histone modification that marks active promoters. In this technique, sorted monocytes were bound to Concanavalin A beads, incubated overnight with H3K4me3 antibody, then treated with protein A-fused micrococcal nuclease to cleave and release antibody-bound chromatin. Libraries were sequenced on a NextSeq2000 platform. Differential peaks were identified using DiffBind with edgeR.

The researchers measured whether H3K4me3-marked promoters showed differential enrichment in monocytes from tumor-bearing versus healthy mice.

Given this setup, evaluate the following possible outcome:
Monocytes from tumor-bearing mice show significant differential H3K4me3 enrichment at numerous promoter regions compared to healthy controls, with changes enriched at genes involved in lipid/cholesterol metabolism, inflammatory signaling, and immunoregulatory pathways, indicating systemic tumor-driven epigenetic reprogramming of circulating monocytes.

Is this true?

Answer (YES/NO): NO